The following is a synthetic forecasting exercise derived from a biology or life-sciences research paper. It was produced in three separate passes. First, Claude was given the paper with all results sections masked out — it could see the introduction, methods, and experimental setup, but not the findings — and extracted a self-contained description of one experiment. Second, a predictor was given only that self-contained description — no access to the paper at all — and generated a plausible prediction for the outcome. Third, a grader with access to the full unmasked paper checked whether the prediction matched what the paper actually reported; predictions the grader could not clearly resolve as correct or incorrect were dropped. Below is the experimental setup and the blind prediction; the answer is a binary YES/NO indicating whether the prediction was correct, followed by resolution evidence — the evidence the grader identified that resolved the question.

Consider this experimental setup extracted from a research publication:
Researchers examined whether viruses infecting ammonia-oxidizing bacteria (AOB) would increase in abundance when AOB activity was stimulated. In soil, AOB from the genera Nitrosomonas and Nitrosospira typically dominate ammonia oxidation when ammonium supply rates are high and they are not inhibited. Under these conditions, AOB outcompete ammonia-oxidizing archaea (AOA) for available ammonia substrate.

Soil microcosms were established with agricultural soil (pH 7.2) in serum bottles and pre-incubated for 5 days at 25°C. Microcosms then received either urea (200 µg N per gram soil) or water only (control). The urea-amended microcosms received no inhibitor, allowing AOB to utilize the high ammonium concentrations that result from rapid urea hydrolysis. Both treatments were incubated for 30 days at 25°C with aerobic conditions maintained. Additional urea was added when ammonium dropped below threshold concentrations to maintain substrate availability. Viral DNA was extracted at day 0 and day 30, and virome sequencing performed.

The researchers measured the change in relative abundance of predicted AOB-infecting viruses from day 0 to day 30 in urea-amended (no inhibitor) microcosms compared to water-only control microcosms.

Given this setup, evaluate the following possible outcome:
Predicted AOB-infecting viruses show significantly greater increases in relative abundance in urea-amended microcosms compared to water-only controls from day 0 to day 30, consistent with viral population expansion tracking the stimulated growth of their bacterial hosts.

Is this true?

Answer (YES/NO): YES